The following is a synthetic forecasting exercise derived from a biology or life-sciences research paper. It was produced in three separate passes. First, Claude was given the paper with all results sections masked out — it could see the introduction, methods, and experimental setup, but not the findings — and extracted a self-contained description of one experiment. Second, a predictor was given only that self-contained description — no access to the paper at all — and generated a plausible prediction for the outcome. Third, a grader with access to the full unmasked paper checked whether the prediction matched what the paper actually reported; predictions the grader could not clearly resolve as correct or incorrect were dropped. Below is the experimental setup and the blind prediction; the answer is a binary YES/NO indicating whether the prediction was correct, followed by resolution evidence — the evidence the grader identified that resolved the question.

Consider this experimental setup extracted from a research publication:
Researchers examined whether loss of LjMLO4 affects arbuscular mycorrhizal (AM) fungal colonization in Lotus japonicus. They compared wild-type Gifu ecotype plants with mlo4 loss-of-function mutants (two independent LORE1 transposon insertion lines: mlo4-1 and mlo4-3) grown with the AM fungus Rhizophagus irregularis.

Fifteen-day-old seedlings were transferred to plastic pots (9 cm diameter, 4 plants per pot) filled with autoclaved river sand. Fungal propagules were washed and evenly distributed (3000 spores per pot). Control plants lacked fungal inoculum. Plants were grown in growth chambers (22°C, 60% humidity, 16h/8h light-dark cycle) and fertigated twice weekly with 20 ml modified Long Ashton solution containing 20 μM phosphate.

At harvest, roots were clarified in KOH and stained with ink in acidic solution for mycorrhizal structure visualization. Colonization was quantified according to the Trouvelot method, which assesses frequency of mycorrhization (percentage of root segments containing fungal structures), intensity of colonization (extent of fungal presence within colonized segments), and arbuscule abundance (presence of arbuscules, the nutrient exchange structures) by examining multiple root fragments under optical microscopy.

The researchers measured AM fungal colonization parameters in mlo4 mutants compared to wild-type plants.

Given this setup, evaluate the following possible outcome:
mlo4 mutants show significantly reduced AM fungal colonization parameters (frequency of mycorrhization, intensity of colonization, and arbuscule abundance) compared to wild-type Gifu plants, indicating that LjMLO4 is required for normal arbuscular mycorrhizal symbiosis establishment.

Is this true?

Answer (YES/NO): NO